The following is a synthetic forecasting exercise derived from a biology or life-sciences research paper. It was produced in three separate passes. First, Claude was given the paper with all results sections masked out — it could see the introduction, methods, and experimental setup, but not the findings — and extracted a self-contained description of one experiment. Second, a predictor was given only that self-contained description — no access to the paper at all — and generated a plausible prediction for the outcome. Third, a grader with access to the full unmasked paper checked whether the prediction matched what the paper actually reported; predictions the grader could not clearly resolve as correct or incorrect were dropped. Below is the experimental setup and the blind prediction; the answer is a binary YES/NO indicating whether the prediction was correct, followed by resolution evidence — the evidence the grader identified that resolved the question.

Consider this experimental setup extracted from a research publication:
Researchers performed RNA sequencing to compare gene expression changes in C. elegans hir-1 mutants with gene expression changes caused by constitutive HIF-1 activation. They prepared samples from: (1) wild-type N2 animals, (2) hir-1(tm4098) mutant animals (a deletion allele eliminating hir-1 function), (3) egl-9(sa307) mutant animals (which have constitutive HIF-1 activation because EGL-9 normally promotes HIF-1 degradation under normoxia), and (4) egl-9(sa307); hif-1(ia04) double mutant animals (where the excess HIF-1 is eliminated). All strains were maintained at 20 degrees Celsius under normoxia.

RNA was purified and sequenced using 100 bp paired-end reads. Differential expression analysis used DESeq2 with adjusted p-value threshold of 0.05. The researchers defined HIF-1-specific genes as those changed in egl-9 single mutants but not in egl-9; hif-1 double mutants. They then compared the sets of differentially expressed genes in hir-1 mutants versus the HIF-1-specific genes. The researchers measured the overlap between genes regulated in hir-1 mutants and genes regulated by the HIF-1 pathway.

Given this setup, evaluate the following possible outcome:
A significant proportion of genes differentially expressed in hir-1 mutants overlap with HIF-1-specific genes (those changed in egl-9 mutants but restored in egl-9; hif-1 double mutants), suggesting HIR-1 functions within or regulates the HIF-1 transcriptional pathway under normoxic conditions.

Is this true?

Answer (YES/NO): NO